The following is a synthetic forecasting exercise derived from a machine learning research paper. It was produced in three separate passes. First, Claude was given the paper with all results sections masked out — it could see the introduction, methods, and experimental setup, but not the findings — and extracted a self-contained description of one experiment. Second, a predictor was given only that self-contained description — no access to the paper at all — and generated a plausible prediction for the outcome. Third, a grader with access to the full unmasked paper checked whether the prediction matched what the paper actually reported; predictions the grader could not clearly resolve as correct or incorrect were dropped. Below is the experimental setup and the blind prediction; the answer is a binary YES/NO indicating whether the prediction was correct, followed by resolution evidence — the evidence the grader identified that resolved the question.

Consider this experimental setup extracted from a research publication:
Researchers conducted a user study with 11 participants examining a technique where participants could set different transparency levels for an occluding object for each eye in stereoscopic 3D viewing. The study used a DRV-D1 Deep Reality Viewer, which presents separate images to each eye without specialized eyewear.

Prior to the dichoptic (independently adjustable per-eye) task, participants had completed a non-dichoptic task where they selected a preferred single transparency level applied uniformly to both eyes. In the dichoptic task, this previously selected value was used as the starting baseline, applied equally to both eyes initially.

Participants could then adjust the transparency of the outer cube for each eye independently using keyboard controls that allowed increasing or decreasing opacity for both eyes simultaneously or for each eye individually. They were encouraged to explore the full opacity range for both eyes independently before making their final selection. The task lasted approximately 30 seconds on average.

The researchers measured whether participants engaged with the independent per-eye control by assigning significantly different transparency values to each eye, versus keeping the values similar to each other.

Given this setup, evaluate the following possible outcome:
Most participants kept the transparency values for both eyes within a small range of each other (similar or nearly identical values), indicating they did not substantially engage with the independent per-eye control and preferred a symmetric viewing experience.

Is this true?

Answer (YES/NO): NO